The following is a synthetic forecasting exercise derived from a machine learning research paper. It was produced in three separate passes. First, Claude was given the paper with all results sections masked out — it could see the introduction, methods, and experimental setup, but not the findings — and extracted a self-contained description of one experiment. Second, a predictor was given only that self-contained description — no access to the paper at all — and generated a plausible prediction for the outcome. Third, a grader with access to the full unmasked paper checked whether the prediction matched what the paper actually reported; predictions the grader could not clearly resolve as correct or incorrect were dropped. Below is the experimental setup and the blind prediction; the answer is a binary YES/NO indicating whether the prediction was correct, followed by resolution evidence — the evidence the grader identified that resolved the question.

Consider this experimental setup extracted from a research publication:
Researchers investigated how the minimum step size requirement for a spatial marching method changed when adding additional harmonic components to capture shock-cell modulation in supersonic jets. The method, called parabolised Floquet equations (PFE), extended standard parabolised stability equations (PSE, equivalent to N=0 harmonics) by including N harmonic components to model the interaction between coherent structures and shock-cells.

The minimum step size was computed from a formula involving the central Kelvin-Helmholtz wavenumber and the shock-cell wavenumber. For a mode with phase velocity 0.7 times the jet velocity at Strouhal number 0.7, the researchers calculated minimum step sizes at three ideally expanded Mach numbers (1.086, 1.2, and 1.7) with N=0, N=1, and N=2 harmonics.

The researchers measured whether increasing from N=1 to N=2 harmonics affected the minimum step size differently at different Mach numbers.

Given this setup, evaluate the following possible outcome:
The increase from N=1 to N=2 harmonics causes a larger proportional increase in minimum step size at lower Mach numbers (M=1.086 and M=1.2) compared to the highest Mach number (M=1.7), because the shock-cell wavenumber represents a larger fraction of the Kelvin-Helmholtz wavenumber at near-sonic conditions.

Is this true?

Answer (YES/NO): NO